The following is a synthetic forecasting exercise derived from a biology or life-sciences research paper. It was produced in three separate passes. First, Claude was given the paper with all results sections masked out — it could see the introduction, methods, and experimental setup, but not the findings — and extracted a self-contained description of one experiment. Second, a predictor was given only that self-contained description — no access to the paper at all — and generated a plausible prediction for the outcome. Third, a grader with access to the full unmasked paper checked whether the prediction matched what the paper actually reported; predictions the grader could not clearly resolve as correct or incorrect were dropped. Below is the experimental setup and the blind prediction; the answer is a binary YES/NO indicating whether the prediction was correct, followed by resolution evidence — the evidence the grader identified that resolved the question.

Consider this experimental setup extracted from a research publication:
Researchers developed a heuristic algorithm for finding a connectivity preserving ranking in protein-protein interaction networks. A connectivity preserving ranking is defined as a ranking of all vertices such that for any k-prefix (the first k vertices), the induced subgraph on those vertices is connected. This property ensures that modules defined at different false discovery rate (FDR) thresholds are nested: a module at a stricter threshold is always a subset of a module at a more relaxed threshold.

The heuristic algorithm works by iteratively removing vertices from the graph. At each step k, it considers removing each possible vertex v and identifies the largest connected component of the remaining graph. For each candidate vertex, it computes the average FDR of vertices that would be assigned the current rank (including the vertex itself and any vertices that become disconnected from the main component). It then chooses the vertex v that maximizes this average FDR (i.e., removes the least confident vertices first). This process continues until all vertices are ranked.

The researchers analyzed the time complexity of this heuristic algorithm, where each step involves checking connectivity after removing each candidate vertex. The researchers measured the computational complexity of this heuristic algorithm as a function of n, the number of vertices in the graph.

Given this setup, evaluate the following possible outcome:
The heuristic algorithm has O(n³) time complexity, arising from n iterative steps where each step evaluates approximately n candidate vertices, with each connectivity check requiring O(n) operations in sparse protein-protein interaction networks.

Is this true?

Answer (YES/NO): YES